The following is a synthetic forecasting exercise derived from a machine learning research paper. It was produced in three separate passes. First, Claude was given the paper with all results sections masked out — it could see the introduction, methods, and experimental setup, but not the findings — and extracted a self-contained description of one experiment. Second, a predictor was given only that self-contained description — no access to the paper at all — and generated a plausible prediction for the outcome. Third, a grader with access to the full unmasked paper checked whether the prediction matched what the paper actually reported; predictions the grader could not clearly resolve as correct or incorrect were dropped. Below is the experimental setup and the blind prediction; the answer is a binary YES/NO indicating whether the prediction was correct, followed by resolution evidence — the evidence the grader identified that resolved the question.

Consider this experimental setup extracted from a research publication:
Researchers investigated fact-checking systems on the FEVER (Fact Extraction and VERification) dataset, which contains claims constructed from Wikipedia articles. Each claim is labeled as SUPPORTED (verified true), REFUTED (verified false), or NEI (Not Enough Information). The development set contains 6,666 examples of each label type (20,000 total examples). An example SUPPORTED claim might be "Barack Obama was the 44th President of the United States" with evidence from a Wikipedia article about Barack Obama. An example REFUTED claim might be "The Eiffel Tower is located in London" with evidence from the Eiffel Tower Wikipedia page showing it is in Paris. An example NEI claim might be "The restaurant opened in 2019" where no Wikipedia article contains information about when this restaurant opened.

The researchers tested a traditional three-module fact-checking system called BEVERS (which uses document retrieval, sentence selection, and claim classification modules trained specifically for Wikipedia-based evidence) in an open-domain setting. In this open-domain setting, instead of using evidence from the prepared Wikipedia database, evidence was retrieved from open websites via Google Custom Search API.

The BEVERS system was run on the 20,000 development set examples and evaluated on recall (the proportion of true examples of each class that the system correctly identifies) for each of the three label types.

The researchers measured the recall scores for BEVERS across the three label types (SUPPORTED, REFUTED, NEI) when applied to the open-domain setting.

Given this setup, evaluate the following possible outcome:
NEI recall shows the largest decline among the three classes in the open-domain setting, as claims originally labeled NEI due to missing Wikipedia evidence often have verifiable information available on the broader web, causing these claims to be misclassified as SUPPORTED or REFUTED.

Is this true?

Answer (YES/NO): NO